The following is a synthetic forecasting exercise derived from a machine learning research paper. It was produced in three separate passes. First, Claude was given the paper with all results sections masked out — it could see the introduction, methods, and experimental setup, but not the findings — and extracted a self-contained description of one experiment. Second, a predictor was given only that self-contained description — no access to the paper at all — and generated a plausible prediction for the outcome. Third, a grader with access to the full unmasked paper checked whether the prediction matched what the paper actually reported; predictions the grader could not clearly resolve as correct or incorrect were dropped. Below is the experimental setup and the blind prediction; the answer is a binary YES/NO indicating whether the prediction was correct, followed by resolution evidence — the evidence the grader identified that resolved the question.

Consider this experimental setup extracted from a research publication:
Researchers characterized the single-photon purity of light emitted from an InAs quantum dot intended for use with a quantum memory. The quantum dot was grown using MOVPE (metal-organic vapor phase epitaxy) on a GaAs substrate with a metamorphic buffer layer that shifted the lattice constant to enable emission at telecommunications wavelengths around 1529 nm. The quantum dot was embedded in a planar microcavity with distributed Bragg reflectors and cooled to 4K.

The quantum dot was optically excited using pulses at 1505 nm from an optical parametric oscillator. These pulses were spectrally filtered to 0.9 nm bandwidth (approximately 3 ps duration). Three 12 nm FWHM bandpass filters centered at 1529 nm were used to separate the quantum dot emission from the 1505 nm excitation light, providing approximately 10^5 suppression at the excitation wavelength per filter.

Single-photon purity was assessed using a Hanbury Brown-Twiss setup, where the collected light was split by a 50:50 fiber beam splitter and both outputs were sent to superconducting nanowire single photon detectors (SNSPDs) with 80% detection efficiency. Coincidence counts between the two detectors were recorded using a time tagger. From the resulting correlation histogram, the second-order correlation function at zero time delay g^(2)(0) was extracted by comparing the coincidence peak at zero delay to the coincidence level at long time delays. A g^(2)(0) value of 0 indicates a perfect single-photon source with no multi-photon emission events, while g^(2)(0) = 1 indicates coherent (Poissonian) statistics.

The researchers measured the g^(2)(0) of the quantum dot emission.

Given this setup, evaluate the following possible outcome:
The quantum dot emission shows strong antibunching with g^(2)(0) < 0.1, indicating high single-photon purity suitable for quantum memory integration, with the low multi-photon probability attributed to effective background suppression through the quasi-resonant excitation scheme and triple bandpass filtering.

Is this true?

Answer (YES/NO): NO